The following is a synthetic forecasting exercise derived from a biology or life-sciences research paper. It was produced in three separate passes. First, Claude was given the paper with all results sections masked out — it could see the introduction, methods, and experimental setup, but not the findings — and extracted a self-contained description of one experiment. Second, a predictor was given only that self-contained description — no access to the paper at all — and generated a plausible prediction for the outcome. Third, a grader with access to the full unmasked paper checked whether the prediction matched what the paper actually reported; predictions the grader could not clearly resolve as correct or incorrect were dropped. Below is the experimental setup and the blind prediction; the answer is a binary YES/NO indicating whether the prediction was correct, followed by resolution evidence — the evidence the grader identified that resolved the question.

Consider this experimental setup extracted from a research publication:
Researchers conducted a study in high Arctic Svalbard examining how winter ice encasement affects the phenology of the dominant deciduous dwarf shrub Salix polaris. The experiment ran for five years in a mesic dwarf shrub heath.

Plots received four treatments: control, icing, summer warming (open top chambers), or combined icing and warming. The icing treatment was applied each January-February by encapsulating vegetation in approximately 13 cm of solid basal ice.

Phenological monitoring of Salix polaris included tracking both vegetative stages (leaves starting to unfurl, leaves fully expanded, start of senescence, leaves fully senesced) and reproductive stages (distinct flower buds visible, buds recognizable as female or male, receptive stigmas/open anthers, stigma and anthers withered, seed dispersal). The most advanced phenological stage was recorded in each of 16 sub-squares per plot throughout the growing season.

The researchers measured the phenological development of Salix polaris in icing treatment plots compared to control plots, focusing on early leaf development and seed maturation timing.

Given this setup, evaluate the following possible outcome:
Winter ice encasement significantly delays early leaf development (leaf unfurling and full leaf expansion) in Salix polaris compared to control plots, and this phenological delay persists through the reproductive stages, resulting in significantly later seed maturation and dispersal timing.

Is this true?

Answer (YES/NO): NO